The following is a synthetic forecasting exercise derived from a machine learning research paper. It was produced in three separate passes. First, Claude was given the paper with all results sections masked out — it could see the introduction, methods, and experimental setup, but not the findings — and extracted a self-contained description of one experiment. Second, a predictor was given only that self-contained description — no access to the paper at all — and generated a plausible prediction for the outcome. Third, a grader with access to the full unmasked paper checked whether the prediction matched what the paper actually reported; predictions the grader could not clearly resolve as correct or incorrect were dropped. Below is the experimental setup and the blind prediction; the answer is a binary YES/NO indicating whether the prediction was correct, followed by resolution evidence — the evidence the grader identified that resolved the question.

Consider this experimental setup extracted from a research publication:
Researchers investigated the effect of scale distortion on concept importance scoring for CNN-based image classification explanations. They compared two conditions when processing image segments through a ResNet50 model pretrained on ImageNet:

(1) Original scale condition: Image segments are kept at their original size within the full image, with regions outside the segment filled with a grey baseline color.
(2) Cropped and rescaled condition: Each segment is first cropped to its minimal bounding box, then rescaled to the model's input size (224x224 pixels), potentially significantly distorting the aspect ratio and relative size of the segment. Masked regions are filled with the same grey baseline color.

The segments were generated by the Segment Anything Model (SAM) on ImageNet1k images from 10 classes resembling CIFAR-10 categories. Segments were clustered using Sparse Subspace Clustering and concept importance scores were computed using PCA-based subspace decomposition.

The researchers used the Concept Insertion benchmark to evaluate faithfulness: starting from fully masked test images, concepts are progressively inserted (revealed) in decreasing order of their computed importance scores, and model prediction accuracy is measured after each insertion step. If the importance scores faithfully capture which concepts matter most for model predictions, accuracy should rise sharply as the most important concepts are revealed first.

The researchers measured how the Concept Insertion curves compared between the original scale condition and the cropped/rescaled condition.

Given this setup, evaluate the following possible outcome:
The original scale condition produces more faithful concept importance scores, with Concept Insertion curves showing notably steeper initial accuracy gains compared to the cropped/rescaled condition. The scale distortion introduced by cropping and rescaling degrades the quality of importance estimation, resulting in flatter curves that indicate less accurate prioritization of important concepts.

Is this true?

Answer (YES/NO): NO